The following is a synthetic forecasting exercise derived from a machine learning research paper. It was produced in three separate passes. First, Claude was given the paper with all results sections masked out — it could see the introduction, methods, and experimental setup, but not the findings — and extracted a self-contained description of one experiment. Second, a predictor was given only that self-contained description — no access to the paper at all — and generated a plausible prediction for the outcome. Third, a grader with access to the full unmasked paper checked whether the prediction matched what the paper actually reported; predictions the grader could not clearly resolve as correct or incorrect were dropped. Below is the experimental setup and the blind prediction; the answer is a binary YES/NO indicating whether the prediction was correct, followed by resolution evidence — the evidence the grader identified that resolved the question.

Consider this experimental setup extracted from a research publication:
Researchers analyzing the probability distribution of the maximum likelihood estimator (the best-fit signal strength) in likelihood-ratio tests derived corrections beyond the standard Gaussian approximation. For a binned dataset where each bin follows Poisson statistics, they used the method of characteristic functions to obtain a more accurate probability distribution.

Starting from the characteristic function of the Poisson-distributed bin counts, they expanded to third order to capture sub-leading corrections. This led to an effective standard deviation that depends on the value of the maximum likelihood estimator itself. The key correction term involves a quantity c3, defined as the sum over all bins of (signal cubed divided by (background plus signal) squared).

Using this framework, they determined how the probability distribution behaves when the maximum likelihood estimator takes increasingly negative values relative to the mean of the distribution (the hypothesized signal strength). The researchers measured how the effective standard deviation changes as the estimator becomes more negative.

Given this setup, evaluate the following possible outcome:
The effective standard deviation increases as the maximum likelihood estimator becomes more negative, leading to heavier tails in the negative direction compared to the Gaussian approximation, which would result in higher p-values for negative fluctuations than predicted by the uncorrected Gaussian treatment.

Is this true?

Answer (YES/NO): NO